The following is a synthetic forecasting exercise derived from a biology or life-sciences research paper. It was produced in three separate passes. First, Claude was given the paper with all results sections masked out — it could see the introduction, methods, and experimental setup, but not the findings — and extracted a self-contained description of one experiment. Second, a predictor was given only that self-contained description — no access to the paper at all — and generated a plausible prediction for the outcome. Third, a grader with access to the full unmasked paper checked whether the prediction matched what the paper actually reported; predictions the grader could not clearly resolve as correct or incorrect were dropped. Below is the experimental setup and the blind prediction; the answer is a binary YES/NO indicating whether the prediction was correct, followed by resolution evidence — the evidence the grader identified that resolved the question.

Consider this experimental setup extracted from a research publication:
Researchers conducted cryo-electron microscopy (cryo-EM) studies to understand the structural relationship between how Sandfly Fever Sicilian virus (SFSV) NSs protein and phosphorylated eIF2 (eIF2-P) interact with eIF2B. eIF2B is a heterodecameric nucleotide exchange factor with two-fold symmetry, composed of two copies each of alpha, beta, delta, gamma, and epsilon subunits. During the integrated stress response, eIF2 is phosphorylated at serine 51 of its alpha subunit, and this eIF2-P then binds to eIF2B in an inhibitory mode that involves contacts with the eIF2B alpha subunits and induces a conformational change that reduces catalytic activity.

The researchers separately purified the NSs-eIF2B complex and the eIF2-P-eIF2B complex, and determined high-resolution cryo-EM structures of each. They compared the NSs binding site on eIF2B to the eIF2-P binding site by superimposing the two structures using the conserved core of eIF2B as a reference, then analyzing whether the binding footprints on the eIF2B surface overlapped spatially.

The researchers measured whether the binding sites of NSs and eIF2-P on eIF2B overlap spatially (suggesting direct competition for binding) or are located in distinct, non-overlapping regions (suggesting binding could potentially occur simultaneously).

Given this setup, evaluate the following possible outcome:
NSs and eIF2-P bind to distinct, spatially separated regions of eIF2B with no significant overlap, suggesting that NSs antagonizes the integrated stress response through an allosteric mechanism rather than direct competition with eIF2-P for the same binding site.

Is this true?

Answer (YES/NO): NO